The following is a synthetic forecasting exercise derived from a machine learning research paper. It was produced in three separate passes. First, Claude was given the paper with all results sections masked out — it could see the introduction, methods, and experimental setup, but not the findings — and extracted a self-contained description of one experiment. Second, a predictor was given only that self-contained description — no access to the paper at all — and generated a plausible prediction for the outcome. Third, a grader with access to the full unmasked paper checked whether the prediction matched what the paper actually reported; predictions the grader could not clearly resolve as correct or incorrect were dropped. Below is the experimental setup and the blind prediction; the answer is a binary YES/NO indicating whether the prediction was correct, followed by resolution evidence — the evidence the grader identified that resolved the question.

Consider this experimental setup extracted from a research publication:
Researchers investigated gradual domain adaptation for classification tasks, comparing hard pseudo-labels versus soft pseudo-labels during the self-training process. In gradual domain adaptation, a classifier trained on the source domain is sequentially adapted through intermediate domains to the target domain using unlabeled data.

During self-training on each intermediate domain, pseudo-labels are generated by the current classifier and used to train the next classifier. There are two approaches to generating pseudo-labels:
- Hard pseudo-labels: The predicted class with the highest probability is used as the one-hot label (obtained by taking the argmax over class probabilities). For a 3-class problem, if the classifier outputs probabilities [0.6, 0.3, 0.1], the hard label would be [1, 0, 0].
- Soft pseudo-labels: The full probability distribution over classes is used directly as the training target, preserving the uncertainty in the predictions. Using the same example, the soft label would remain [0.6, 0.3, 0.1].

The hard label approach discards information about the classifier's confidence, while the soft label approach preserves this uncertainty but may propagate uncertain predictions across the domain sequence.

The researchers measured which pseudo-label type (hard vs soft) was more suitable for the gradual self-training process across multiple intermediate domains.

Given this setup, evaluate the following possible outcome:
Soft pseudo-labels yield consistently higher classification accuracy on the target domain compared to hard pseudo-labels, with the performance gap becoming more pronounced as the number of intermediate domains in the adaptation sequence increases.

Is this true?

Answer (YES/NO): NO